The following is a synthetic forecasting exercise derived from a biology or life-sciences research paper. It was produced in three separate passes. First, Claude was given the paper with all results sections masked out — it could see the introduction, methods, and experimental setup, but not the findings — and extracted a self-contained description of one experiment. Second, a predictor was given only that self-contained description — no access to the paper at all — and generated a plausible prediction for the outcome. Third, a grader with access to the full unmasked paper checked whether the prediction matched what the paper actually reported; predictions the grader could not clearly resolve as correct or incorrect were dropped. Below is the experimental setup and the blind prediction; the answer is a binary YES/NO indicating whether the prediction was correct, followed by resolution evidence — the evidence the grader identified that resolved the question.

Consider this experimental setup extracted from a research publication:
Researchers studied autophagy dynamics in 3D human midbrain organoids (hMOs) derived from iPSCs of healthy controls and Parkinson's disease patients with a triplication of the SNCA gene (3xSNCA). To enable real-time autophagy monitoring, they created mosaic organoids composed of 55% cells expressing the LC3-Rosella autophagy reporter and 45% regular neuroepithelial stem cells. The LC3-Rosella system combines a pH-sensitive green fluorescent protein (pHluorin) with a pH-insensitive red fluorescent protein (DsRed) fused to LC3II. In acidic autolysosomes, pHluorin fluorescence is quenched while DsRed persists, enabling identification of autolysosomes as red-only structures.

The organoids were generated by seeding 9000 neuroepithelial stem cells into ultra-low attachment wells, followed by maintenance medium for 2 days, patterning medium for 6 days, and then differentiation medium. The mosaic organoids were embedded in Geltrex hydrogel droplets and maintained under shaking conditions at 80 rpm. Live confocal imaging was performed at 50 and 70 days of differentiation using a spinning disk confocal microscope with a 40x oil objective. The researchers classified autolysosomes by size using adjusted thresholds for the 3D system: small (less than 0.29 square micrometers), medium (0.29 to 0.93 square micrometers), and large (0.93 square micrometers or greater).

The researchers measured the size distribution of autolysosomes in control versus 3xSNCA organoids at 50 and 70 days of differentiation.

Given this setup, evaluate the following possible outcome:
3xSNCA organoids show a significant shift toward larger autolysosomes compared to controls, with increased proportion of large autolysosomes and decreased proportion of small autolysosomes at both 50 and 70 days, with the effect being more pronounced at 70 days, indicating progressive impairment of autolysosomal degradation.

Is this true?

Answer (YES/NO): NO